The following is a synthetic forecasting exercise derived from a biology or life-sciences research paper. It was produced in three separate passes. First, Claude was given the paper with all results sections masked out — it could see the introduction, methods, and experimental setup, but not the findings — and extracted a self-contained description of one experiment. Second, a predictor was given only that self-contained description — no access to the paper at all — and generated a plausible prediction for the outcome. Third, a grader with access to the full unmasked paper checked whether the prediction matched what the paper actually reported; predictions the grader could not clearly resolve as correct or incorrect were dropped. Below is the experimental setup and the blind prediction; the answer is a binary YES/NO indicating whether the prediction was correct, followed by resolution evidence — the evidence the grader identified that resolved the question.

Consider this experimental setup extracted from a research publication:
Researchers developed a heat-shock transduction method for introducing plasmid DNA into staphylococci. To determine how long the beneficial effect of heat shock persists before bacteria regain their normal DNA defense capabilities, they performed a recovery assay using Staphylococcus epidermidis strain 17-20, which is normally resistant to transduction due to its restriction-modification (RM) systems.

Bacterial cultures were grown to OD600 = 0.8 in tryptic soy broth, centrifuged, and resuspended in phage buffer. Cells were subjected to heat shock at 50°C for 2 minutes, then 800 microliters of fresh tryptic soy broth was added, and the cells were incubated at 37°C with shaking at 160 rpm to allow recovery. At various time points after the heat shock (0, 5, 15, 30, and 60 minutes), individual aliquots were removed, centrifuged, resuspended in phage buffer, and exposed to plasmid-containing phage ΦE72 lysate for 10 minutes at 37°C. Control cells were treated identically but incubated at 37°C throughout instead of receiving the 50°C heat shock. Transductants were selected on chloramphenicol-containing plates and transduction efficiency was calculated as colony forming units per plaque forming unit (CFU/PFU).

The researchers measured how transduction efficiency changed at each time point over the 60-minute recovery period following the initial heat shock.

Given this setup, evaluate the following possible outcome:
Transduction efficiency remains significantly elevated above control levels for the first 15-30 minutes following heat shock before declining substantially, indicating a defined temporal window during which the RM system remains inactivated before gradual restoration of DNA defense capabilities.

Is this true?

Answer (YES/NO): NO